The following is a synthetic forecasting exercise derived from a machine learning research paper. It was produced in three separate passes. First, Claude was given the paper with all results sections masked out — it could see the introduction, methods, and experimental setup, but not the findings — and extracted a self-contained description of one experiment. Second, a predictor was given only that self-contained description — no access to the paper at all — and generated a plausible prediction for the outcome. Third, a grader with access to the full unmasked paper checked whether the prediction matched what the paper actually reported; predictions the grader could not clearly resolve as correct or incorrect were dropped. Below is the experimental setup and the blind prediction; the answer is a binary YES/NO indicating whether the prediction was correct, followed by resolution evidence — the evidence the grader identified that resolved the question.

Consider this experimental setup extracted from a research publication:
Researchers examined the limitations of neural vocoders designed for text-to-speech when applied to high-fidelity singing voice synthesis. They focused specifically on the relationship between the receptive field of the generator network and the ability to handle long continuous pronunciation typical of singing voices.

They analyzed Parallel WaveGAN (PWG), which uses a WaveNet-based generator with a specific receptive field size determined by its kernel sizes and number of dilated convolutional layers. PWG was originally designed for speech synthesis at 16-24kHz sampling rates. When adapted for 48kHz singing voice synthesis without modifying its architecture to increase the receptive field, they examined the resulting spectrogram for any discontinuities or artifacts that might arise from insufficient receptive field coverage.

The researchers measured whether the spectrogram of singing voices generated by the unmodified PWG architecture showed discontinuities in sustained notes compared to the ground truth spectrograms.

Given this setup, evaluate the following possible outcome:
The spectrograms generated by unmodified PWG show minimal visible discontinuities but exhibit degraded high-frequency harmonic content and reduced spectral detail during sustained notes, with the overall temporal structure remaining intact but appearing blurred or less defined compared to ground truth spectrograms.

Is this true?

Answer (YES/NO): NO